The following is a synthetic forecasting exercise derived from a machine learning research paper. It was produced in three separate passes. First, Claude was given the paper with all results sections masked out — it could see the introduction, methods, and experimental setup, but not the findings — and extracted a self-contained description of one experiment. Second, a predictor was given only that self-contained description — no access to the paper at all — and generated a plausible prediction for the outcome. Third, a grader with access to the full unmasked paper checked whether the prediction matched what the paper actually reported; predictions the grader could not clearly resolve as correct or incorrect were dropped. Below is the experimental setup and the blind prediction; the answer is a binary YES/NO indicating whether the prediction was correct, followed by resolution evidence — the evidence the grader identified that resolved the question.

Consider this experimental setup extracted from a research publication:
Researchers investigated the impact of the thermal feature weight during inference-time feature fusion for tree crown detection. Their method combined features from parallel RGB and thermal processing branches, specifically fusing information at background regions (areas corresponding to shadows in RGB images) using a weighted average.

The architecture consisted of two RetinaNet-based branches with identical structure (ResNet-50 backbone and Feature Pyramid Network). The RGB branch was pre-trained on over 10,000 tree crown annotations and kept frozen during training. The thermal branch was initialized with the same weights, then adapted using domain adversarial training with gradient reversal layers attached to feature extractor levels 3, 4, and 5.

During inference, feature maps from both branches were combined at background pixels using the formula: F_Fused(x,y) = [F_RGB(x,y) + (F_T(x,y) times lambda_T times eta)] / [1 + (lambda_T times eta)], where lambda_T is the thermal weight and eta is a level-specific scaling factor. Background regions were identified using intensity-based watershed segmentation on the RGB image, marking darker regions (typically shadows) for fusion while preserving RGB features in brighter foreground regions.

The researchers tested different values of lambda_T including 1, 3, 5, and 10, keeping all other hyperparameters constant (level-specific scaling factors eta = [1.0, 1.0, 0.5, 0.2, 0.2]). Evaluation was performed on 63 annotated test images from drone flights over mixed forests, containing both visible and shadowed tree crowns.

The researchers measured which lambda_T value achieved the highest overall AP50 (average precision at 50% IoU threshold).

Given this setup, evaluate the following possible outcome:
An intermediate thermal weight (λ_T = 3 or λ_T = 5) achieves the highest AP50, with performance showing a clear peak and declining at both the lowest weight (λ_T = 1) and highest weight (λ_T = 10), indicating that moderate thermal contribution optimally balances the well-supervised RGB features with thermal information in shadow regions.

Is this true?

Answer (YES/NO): YES